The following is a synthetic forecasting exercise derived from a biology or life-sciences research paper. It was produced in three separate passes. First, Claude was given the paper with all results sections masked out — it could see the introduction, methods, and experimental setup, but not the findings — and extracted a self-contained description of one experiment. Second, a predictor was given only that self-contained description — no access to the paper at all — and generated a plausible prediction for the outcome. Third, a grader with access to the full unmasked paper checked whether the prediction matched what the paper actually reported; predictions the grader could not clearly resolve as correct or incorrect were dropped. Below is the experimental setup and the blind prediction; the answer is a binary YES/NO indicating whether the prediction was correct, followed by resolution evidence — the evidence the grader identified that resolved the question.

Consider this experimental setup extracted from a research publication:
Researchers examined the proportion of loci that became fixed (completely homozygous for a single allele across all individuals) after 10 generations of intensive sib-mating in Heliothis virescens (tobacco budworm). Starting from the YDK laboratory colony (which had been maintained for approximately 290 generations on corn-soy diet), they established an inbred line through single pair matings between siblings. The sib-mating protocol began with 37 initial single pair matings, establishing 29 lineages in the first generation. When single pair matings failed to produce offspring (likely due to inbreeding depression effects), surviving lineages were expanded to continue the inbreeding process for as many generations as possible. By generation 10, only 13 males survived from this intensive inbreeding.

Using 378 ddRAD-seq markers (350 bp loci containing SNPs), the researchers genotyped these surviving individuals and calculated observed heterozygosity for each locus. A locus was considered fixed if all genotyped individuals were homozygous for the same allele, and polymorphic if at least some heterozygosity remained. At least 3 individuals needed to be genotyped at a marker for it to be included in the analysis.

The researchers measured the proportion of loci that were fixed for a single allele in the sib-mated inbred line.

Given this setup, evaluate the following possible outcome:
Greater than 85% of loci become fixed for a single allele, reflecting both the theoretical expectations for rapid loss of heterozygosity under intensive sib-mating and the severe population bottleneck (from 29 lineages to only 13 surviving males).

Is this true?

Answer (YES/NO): YES